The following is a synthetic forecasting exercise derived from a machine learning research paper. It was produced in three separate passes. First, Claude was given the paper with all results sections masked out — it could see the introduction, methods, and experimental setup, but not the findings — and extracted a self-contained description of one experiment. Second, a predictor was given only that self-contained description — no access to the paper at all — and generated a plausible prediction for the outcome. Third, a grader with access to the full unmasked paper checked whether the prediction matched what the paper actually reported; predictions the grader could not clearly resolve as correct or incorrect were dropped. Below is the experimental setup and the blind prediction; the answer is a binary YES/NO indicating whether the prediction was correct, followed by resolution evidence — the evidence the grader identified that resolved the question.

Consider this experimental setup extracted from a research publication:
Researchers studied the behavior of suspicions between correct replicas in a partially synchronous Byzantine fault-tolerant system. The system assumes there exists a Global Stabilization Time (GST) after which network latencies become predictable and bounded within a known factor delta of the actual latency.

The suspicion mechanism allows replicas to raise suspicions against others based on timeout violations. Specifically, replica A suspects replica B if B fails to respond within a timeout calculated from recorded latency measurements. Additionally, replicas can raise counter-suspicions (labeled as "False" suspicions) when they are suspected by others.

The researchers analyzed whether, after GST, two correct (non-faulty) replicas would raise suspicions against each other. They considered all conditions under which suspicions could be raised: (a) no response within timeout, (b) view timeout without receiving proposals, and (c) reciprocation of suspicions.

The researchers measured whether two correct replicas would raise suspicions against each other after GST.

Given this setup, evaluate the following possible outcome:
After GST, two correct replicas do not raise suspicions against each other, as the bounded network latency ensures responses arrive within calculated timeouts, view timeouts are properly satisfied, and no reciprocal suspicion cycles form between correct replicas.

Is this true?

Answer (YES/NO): YES